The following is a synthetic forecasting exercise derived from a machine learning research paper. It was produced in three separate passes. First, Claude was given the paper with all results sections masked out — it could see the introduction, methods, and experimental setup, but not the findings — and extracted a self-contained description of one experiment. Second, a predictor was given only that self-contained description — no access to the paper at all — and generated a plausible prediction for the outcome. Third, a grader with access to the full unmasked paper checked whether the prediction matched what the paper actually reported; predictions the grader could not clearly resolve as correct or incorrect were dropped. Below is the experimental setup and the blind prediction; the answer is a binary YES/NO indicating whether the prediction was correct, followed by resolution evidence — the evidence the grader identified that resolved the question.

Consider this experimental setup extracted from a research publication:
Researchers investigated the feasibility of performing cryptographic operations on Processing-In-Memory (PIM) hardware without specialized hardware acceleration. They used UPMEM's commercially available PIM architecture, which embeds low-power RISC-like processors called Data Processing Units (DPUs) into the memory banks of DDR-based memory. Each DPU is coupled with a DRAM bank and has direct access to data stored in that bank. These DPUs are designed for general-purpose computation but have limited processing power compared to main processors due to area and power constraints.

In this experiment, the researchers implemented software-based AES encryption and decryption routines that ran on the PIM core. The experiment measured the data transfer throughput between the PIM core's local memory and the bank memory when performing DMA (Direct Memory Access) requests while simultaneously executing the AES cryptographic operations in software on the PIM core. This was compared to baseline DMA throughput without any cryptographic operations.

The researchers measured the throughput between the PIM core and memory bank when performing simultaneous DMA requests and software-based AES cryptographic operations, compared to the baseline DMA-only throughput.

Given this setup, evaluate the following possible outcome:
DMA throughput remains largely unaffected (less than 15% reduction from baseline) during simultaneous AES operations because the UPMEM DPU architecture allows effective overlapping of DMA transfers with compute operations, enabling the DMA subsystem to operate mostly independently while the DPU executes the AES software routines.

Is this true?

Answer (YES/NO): NO